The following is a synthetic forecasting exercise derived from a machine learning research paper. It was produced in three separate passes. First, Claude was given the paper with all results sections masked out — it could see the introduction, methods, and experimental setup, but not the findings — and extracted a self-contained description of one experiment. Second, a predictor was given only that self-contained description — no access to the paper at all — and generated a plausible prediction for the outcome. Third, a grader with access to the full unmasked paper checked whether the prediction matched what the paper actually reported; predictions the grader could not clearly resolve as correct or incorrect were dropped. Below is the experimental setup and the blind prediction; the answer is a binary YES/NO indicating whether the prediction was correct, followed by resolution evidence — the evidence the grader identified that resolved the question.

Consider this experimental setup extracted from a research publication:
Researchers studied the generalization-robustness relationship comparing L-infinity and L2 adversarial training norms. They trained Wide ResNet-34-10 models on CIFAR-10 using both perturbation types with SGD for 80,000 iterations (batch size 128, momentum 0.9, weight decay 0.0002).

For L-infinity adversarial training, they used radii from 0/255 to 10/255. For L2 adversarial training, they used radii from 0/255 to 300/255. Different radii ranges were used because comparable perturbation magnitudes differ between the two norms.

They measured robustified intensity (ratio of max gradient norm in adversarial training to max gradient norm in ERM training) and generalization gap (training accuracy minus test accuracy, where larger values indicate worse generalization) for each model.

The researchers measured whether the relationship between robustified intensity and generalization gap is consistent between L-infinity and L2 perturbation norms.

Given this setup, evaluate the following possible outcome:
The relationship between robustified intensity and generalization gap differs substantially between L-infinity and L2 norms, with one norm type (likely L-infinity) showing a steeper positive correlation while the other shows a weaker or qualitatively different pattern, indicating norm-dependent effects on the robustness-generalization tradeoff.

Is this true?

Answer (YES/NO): NO